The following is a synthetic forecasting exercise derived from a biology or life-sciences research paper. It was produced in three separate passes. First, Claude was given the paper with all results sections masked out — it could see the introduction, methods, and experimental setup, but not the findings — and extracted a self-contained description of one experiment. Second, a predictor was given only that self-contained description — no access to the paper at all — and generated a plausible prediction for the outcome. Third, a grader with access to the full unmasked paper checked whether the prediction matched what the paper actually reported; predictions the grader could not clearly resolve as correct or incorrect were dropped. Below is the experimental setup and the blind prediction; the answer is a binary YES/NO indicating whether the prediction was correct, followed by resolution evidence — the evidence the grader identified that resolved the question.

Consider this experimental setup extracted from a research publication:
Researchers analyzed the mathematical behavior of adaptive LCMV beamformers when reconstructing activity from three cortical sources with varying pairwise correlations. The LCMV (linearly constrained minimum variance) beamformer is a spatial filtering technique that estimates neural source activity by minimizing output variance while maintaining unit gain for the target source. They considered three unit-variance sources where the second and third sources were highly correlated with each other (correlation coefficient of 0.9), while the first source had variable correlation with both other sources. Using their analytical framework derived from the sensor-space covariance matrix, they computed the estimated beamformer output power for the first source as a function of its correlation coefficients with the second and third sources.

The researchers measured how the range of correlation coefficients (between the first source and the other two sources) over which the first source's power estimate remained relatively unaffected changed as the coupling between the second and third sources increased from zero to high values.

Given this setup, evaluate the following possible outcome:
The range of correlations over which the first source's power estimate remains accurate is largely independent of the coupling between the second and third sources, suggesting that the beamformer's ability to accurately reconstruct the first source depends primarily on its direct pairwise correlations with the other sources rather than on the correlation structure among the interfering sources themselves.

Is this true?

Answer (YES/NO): NO